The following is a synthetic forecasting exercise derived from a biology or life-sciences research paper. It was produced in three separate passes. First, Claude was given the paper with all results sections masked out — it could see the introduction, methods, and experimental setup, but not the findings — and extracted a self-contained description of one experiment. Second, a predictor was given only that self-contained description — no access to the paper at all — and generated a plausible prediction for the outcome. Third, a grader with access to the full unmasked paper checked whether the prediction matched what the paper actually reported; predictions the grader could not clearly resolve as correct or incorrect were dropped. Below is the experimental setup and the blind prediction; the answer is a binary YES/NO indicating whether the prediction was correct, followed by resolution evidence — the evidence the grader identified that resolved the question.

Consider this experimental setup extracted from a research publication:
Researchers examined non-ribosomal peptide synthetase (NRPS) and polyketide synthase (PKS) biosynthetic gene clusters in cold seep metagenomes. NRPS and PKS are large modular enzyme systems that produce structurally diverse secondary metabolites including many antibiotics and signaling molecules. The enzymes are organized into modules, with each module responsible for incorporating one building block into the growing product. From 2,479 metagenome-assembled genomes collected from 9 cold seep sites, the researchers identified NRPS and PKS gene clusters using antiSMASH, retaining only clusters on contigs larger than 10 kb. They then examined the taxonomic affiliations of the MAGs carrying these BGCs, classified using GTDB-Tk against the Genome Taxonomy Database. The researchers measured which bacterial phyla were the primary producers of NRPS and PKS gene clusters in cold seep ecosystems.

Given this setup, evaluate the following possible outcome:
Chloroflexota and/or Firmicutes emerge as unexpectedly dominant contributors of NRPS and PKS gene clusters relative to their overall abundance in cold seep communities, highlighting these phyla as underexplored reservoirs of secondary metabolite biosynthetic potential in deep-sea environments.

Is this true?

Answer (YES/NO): NO